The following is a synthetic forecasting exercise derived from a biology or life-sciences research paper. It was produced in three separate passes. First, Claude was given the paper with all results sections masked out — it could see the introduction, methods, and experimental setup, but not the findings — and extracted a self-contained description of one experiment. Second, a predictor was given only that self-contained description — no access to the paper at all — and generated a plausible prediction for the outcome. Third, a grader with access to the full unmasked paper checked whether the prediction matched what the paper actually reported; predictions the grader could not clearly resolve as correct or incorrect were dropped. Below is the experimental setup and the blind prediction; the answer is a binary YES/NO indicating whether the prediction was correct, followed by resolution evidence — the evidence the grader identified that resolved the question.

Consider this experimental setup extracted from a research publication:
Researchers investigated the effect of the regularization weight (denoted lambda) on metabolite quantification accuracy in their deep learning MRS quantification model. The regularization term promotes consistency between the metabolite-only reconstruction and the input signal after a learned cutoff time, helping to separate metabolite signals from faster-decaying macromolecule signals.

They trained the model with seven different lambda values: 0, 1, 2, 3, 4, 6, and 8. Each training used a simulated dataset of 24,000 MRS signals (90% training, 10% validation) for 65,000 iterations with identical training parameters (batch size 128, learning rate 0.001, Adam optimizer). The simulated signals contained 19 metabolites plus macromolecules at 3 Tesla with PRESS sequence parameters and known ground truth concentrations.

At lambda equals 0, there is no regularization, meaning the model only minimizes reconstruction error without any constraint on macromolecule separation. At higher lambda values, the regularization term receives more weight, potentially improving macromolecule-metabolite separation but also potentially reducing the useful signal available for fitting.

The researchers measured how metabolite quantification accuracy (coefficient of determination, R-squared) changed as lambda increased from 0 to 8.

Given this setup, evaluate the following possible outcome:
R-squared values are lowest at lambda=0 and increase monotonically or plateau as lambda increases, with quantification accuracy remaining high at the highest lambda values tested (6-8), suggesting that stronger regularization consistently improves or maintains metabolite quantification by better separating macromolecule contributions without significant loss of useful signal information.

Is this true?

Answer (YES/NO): NO